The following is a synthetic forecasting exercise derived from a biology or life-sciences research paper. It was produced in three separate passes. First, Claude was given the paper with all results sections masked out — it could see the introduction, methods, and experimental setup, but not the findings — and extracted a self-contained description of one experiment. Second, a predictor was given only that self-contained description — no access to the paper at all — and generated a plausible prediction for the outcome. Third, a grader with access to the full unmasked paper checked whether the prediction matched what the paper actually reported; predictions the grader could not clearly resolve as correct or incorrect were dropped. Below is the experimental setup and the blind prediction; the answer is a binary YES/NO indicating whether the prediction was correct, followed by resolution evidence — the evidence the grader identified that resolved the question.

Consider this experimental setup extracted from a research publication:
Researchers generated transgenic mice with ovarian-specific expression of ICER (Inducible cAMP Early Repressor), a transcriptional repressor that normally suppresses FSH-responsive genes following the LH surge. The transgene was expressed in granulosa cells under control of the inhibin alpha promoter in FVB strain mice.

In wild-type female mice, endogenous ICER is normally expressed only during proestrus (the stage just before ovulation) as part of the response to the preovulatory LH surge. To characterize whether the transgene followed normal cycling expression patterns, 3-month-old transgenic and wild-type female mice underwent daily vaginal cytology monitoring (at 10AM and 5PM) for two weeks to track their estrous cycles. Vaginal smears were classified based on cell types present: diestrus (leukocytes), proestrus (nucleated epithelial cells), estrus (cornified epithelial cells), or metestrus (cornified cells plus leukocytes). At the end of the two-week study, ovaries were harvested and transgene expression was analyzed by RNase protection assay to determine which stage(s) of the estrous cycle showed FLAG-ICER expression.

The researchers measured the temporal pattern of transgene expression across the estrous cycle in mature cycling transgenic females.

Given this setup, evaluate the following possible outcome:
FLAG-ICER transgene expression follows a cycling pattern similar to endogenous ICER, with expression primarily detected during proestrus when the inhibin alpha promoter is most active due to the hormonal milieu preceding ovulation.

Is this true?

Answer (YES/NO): NO